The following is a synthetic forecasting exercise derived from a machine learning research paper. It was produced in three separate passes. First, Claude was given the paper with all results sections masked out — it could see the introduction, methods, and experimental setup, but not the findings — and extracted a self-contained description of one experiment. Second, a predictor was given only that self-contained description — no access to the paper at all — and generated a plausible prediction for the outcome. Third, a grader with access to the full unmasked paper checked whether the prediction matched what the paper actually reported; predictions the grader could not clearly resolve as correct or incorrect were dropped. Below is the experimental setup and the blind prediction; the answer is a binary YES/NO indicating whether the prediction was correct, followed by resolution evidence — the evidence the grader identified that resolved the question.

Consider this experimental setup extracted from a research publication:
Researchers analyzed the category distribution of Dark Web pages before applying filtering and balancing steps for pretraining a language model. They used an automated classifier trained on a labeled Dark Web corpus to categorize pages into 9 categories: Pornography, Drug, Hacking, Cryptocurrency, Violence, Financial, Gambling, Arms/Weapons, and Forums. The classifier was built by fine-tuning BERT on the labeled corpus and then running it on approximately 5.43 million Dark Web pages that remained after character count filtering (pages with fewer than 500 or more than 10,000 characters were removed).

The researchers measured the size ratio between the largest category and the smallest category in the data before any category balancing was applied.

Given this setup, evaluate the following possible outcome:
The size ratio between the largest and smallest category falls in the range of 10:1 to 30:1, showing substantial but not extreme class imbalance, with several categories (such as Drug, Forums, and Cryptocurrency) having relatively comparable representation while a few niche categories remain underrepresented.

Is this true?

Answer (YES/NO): NO